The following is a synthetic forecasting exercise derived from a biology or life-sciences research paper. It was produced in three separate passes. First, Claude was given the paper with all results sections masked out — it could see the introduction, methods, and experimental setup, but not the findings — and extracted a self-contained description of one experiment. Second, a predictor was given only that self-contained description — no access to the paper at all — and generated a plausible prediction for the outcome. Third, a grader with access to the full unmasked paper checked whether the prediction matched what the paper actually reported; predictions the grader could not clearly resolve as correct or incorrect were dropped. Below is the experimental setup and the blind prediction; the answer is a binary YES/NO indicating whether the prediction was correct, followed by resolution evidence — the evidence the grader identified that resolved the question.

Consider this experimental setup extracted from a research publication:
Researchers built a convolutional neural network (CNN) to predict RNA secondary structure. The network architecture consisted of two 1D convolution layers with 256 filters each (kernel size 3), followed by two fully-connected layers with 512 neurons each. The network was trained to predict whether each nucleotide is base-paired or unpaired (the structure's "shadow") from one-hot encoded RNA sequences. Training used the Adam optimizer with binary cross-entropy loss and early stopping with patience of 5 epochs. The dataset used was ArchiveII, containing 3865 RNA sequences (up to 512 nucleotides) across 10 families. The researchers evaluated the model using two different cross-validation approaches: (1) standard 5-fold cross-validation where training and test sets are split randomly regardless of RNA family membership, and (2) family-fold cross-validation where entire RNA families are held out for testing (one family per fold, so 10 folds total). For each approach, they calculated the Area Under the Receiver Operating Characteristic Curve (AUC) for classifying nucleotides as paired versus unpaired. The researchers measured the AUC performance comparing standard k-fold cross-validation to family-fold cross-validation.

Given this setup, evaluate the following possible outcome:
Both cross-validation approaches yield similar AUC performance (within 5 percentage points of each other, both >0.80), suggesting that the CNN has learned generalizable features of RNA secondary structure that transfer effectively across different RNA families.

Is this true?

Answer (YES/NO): NO